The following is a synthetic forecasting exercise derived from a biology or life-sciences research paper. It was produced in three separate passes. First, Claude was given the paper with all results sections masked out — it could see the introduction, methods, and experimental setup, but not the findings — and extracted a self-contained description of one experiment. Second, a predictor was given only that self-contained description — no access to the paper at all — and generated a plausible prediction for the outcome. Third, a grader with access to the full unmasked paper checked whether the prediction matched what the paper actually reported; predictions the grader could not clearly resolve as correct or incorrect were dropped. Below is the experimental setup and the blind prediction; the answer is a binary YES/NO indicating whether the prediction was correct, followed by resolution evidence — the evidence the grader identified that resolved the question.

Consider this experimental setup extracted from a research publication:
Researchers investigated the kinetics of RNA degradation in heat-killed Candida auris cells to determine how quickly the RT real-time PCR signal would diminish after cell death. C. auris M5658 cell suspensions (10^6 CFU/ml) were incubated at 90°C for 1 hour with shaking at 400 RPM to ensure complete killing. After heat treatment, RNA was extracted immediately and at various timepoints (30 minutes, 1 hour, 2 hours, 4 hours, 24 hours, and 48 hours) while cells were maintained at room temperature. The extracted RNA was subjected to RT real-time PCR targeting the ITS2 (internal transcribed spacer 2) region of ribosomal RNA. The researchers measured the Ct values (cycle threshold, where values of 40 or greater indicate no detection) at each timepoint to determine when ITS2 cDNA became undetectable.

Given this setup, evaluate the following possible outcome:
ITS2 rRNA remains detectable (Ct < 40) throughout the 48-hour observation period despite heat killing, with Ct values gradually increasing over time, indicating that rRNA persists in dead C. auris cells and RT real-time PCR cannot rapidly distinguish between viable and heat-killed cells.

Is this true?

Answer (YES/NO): NO